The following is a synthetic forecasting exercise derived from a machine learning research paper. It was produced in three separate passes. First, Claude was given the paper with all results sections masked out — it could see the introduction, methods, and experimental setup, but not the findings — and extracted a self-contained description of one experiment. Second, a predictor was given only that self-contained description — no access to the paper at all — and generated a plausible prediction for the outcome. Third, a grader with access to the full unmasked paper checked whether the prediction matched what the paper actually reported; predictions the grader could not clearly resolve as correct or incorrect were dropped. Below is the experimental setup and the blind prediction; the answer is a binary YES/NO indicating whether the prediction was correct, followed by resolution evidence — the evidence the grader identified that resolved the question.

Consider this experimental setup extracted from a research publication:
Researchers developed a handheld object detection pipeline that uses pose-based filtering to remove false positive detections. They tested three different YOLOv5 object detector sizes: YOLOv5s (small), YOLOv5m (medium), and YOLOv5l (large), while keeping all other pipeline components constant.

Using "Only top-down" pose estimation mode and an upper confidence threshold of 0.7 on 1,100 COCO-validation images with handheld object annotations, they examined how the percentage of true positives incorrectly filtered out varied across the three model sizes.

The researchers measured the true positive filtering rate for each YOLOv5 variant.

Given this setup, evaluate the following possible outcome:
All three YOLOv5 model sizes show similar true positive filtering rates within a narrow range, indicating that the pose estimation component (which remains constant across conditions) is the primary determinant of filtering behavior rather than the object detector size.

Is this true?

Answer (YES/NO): NO